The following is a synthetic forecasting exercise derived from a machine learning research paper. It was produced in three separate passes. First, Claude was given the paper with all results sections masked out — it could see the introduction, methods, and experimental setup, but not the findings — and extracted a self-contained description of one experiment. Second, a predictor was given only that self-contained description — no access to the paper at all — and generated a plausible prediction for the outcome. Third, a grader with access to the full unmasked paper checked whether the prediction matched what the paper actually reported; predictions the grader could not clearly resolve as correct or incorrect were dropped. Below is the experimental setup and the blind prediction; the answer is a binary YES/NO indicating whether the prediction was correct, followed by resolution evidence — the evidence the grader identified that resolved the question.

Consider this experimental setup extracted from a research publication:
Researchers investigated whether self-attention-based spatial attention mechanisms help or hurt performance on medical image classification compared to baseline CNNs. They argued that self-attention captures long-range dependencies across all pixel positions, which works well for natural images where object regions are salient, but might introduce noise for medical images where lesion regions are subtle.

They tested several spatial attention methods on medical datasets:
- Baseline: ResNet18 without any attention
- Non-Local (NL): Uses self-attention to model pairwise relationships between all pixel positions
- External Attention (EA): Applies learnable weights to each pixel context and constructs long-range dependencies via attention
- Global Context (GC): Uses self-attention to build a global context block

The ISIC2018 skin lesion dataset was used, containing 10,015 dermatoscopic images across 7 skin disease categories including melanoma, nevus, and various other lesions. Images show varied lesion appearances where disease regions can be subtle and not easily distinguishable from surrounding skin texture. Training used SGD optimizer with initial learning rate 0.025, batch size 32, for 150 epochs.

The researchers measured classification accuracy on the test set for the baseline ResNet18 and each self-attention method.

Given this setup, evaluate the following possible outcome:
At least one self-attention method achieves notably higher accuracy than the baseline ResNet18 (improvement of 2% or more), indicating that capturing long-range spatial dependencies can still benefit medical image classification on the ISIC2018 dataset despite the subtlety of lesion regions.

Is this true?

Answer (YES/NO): NO